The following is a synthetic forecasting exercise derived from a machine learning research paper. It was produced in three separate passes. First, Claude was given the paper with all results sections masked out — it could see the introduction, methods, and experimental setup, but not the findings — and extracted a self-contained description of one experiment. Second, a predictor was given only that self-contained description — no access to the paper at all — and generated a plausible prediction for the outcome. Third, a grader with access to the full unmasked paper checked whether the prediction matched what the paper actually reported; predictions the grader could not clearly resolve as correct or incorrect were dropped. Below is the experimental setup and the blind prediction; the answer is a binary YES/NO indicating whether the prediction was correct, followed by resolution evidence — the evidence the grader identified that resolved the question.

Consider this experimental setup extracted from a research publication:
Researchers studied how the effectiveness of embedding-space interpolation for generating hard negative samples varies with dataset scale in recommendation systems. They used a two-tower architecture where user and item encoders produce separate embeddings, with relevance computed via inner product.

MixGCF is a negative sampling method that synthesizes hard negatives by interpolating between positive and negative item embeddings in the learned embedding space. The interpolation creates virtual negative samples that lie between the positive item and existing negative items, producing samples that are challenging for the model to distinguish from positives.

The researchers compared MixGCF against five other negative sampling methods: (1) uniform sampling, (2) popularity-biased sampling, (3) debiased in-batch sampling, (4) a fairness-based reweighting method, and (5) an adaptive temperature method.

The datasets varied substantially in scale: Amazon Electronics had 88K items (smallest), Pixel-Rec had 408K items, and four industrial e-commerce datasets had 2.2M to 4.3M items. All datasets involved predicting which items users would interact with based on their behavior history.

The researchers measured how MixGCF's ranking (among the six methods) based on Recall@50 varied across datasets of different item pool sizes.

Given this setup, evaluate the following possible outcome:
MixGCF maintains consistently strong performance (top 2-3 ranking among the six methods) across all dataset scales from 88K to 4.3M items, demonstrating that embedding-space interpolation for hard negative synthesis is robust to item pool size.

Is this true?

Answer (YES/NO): NO